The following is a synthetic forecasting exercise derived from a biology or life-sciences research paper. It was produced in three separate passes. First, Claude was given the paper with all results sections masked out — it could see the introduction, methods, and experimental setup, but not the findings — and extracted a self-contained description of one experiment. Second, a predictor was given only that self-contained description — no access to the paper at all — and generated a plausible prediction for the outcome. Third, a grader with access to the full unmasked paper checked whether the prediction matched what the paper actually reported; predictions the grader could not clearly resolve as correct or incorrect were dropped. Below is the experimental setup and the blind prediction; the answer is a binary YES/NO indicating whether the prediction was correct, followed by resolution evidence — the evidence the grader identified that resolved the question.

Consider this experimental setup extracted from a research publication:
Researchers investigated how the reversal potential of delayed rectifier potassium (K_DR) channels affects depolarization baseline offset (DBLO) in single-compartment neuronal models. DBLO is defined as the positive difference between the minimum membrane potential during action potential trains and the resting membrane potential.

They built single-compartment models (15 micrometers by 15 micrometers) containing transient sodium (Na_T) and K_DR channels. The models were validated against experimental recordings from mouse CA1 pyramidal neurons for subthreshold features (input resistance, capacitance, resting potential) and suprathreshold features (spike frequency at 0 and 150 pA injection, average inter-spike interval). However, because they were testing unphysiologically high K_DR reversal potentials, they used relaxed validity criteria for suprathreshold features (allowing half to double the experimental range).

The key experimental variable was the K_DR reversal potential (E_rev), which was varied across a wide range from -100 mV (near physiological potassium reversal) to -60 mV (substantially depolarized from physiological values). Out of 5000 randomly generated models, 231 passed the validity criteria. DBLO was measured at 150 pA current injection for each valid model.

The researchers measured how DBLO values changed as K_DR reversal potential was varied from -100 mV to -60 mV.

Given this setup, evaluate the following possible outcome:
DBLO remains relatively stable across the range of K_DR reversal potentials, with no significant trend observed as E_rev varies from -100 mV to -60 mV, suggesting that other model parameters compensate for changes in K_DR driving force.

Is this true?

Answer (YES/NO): NO